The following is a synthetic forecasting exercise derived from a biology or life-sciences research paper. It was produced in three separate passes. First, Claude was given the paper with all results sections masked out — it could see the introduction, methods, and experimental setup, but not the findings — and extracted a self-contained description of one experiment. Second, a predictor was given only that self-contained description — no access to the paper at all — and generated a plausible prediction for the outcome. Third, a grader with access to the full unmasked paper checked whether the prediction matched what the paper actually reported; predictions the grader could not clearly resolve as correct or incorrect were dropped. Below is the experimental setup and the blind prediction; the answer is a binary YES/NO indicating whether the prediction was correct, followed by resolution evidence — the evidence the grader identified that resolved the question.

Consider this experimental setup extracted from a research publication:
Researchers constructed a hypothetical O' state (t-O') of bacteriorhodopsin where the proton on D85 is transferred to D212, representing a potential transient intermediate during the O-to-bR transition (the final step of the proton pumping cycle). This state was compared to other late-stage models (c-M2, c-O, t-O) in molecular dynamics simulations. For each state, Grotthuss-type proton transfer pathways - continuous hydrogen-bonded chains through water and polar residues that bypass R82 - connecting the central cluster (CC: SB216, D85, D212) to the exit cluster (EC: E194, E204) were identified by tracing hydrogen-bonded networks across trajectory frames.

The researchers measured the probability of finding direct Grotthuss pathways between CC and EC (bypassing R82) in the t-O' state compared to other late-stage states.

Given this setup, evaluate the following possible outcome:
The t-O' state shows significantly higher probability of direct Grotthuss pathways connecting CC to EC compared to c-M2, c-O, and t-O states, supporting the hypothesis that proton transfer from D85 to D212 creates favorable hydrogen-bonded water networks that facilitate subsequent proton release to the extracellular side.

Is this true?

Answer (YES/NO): YES